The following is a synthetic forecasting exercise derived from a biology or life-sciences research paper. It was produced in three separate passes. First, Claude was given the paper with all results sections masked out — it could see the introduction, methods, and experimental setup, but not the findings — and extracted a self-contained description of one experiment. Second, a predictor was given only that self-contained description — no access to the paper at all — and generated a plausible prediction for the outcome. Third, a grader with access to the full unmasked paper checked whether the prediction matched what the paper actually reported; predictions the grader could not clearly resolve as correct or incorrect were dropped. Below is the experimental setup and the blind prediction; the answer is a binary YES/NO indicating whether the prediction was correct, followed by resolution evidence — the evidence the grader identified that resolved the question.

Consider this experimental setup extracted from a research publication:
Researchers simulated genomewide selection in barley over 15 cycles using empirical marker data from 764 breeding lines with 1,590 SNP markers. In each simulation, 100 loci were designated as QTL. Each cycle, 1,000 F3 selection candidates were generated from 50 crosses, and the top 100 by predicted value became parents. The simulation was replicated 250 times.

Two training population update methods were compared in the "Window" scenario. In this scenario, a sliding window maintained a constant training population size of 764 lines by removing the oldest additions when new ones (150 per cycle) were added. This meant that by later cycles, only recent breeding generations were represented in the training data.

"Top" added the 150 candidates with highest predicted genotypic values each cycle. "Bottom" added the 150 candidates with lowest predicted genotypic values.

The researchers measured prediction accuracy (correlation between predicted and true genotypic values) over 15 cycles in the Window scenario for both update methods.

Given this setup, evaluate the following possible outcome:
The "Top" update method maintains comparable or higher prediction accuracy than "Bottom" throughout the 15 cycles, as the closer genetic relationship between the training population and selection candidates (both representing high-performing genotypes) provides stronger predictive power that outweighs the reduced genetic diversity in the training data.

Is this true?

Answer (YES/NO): YES